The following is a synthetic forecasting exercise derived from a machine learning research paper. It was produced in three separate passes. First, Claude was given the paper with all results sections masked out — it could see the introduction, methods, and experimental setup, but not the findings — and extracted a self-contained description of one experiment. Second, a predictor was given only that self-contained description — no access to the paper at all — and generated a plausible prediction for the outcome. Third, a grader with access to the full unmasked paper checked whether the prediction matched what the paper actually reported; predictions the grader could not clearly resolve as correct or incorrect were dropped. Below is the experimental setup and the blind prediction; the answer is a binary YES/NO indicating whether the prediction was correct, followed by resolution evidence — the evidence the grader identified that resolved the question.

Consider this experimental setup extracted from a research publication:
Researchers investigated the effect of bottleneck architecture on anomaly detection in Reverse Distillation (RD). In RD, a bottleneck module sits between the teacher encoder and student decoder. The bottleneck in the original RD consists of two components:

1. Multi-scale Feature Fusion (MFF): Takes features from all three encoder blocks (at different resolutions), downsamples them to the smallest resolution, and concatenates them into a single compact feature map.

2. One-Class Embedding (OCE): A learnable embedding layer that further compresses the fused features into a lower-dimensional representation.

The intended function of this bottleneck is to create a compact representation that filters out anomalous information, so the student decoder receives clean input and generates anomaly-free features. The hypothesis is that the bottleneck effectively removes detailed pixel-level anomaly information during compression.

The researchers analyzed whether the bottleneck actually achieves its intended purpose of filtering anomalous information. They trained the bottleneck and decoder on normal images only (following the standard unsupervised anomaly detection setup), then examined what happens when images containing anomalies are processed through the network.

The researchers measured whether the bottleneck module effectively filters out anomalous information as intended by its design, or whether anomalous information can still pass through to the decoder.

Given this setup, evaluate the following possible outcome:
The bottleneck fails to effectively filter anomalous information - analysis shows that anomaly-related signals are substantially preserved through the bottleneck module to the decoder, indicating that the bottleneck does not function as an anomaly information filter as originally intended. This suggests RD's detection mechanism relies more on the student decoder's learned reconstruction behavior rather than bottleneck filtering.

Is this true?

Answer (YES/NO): YES